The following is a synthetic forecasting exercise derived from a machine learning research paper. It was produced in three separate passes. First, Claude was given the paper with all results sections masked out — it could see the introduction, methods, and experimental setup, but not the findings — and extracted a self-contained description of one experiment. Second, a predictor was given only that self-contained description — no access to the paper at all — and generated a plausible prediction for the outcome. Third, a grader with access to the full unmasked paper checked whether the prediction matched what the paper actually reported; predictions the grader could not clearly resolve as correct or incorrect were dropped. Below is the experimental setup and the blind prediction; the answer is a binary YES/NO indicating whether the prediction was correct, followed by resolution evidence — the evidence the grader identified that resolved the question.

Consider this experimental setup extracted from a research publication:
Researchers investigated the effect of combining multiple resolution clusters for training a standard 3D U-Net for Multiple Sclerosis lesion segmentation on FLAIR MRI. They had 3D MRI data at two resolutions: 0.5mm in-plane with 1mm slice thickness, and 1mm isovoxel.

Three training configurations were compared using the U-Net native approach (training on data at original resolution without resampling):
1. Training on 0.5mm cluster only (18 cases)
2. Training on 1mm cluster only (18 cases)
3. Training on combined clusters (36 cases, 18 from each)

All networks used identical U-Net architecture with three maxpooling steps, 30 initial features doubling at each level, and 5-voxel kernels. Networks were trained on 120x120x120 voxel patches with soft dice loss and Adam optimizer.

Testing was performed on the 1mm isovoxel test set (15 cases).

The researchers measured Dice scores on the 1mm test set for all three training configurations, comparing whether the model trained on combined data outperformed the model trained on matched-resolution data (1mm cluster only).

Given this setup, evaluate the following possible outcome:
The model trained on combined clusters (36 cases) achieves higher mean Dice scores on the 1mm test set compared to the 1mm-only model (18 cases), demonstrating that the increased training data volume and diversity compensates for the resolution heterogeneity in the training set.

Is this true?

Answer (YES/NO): NO